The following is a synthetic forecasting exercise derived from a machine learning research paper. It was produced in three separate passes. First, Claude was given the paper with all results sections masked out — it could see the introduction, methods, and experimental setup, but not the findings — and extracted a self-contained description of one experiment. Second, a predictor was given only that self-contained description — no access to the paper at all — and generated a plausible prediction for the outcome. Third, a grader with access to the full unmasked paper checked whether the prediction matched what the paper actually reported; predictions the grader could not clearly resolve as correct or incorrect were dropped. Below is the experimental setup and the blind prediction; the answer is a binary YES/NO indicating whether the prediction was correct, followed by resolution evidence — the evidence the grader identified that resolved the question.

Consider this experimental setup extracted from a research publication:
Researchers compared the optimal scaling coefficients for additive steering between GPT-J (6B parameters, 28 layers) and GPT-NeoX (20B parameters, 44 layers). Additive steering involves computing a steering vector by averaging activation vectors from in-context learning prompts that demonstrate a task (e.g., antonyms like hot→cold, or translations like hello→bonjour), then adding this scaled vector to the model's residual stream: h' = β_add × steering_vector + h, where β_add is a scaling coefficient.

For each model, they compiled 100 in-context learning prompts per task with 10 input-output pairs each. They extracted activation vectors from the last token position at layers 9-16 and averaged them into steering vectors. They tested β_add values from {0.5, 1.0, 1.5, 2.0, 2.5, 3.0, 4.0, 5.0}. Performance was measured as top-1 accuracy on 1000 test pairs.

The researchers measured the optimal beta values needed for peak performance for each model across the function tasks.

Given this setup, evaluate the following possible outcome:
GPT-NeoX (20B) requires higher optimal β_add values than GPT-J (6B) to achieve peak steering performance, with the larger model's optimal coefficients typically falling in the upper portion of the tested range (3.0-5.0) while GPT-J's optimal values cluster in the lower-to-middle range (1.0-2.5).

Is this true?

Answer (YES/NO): NO